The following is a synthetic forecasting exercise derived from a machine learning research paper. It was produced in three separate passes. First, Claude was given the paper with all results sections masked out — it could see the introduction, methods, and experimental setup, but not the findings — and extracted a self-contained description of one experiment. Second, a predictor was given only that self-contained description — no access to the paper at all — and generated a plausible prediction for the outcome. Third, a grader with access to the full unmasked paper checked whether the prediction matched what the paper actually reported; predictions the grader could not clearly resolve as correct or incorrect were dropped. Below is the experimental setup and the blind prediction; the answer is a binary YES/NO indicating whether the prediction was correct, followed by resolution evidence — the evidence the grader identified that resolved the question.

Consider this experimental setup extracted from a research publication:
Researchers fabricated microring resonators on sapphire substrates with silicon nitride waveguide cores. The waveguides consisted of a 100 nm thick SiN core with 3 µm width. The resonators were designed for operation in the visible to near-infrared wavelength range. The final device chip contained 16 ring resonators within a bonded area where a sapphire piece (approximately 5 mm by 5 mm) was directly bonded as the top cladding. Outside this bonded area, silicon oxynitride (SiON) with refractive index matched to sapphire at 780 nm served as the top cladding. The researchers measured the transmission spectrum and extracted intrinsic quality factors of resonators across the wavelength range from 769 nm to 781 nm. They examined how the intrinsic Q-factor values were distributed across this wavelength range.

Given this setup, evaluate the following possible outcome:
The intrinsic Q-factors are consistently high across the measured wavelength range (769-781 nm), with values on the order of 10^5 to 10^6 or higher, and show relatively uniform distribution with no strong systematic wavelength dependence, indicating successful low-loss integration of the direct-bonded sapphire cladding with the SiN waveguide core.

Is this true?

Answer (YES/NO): YES